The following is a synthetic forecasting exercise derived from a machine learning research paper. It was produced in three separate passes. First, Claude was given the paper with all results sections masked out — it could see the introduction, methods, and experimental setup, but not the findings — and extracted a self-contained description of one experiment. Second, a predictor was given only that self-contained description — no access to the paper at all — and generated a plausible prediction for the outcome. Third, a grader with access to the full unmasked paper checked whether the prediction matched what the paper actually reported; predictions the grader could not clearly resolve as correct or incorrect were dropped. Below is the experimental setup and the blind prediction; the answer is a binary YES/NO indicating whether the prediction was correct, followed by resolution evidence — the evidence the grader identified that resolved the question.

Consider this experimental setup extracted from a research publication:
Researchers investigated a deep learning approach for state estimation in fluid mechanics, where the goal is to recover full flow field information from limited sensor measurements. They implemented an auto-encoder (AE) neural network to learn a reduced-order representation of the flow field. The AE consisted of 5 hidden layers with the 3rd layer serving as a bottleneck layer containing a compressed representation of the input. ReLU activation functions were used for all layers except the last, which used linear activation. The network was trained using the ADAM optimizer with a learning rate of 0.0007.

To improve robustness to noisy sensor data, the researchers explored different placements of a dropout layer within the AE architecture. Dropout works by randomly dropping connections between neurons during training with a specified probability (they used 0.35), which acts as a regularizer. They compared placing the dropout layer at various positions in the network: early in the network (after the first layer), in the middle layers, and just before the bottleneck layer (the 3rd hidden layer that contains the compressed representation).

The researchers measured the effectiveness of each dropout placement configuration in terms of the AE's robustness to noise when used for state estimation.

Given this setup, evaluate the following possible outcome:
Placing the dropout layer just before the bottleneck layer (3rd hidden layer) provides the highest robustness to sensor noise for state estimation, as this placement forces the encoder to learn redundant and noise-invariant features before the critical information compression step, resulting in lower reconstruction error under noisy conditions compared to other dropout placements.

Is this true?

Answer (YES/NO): YES